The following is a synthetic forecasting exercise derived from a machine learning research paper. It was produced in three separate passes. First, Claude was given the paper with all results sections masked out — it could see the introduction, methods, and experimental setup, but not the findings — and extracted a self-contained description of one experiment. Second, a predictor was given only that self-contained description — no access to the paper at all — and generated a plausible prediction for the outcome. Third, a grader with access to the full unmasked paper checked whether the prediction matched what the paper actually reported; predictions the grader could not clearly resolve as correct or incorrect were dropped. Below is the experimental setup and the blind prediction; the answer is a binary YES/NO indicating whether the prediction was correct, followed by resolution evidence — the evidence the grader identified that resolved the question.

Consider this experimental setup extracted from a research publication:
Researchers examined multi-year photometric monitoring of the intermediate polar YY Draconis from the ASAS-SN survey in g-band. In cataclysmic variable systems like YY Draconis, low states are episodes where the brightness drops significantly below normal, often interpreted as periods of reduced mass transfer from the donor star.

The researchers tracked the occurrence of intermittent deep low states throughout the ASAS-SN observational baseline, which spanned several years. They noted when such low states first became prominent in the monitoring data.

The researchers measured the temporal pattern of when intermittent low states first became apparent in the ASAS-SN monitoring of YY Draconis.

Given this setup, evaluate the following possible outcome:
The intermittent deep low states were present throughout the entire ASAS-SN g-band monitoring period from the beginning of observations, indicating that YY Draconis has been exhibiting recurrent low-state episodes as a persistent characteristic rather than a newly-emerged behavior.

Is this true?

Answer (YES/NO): NO